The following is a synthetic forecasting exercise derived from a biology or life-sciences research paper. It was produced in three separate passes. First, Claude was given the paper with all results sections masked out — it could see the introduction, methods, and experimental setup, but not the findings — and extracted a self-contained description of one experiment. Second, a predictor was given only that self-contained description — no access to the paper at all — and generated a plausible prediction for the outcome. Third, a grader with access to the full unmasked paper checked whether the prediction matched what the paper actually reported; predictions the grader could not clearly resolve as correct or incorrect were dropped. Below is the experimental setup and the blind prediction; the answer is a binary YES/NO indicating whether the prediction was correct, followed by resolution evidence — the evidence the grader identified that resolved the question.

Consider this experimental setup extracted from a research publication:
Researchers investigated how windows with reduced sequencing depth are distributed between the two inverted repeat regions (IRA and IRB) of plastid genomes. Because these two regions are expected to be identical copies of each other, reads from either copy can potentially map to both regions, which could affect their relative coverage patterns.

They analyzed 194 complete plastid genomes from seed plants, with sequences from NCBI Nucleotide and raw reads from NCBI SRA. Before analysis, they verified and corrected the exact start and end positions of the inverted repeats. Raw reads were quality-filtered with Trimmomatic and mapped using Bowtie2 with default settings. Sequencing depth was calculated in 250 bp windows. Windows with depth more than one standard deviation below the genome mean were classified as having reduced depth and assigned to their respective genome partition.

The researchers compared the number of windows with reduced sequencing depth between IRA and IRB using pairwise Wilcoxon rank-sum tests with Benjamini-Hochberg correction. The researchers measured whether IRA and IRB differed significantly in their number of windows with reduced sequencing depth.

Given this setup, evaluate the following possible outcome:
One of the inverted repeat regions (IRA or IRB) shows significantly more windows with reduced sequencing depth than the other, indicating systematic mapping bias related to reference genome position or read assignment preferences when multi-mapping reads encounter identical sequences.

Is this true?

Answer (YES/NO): YES